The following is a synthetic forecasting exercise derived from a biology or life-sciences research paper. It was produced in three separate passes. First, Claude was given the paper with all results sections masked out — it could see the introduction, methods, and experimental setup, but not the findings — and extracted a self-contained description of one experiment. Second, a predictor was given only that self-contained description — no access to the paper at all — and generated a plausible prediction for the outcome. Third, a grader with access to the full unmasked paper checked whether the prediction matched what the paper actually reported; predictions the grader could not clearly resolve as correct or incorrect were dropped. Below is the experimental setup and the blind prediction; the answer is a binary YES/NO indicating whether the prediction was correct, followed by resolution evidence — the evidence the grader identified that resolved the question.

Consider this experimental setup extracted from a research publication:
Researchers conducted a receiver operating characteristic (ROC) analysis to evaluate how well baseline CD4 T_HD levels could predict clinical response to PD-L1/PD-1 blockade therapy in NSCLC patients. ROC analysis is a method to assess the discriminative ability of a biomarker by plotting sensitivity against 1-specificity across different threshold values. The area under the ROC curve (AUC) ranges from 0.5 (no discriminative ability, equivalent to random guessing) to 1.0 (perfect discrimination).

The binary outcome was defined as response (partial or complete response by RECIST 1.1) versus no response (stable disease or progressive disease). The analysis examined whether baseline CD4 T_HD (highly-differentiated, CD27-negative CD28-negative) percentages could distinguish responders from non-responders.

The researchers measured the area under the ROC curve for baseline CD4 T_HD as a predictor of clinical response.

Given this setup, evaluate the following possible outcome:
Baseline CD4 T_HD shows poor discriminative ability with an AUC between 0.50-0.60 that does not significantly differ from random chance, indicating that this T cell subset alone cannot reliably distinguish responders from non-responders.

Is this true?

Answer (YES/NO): NO